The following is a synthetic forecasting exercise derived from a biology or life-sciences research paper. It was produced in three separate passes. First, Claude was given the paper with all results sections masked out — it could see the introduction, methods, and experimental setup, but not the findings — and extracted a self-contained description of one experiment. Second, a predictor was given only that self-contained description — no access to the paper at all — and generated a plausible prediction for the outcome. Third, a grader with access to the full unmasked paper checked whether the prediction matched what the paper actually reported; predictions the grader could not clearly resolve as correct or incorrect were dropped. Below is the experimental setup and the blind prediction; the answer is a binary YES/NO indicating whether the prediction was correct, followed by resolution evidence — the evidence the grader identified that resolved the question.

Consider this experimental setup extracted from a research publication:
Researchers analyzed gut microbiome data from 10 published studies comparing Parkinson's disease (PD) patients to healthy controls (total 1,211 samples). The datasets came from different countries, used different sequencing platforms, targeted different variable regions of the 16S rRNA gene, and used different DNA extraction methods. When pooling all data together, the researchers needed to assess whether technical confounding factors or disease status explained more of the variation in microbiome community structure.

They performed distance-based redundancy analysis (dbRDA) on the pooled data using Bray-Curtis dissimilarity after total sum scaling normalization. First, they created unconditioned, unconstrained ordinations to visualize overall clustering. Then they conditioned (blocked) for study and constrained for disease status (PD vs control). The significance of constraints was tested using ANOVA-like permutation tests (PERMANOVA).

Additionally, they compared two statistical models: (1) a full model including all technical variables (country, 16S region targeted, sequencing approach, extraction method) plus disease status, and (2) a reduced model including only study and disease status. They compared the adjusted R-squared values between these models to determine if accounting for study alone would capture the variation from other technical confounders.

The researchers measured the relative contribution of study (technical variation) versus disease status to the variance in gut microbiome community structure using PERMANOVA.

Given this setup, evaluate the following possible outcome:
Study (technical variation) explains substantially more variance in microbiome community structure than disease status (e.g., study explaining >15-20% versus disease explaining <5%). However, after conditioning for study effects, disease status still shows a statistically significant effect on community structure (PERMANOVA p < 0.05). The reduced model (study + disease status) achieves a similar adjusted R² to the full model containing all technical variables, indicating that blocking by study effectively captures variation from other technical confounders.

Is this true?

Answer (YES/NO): YES